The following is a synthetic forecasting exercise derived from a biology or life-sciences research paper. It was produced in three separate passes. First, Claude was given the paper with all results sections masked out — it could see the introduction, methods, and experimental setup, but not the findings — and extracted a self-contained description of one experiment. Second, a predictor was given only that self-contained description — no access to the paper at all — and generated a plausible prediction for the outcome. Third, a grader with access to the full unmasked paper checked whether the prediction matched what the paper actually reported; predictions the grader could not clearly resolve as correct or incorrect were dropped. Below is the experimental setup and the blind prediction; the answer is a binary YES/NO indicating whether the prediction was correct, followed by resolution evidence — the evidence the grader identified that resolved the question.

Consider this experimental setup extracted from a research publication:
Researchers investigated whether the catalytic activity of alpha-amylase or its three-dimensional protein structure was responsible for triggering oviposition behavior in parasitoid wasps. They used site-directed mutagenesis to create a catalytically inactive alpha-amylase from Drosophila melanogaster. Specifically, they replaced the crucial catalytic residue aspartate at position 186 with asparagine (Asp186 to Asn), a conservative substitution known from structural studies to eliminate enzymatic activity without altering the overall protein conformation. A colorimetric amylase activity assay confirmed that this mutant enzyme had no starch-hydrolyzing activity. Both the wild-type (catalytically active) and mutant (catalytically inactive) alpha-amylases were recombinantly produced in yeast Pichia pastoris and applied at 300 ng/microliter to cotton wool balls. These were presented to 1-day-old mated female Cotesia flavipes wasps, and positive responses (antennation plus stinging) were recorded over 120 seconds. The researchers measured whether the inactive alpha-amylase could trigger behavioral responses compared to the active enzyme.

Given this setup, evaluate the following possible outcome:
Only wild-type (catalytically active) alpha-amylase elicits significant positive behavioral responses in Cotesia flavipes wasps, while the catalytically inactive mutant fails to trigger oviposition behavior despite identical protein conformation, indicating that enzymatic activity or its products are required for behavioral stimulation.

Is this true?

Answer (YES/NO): NO